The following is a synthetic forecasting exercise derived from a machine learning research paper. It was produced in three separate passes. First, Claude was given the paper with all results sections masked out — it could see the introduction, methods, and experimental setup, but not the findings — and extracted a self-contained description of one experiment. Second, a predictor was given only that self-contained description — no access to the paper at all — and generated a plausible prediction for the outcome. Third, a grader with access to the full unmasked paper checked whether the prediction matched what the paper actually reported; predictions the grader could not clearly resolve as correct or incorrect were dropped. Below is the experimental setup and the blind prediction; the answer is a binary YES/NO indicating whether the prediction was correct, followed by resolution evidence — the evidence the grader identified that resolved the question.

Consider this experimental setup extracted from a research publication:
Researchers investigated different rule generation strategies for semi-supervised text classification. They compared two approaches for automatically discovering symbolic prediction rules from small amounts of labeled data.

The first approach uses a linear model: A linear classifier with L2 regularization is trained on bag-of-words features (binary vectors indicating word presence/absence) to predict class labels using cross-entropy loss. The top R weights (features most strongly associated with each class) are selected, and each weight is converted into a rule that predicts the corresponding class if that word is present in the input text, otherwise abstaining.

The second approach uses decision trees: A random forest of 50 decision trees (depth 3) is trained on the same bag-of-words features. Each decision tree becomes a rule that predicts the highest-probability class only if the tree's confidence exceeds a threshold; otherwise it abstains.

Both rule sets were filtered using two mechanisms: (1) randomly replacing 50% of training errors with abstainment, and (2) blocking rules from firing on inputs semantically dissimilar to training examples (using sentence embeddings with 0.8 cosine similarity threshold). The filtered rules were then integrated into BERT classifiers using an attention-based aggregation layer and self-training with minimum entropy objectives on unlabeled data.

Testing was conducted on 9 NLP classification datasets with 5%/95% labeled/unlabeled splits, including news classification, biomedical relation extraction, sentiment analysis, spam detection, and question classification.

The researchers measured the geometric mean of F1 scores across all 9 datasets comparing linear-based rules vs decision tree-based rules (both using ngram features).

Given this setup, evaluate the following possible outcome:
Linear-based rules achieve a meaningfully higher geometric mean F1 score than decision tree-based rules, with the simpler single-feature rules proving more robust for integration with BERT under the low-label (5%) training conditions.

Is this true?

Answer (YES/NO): NO